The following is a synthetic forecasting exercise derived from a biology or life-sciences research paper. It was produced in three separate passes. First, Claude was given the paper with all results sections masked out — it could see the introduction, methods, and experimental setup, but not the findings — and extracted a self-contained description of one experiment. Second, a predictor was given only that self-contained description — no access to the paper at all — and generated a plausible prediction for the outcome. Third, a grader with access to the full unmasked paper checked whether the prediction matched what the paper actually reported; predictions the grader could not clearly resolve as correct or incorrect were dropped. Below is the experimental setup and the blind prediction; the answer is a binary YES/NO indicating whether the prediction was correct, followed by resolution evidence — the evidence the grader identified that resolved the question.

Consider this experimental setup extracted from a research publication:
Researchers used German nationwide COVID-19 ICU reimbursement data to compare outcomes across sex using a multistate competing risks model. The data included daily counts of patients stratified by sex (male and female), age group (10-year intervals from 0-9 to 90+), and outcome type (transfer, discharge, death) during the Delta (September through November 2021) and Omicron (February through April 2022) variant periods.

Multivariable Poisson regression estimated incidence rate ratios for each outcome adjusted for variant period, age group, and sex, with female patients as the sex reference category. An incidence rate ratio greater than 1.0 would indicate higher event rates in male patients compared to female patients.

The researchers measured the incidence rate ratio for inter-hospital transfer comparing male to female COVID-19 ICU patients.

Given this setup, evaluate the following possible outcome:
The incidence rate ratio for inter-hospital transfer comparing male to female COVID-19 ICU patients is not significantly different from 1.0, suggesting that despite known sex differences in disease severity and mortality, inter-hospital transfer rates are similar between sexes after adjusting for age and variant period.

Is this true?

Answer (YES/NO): NO